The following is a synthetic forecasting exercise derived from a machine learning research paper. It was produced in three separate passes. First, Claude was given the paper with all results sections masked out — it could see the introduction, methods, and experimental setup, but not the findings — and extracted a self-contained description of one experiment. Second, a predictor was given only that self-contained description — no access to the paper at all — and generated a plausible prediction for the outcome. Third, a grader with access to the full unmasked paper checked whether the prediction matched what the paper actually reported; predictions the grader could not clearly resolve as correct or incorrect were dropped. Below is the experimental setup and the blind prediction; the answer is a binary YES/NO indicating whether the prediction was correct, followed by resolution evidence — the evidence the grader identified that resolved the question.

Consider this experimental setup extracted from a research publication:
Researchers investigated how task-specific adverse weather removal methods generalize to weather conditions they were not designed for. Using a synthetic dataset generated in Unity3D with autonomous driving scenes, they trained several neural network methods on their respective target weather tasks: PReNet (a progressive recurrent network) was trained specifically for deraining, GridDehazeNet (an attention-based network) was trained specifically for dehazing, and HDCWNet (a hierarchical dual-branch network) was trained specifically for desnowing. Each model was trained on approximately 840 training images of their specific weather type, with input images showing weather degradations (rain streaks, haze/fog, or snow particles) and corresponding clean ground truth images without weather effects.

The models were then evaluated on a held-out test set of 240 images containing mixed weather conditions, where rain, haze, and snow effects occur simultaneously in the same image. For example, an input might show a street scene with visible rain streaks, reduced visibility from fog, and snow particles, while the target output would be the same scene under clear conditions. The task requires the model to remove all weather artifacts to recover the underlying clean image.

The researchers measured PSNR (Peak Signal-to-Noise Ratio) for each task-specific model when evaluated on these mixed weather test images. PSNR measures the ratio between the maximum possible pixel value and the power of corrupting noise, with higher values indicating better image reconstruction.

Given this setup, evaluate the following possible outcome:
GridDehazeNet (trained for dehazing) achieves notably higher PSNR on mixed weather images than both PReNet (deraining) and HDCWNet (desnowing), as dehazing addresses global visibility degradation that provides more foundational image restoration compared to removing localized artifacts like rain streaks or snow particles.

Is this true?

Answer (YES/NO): NO